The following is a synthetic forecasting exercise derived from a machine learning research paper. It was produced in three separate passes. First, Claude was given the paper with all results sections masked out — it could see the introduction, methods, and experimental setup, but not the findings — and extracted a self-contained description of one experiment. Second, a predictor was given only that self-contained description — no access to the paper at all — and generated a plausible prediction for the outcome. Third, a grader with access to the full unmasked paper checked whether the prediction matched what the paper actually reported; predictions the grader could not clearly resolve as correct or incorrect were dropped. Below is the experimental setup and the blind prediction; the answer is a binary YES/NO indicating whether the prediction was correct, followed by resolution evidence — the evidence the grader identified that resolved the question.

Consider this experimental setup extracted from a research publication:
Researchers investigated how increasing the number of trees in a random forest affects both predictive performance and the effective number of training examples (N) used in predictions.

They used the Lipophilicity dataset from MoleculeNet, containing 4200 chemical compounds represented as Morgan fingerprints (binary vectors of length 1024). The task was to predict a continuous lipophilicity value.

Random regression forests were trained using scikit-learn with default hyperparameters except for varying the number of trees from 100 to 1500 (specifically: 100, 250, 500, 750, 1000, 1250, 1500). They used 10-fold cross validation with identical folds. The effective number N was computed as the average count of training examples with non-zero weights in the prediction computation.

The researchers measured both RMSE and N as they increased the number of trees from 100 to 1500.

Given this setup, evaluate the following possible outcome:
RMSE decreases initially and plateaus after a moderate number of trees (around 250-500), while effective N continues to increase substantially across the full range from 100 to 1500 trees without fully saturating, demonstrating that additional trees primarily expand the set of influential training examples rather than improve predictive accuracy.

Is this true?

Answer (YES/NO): YES